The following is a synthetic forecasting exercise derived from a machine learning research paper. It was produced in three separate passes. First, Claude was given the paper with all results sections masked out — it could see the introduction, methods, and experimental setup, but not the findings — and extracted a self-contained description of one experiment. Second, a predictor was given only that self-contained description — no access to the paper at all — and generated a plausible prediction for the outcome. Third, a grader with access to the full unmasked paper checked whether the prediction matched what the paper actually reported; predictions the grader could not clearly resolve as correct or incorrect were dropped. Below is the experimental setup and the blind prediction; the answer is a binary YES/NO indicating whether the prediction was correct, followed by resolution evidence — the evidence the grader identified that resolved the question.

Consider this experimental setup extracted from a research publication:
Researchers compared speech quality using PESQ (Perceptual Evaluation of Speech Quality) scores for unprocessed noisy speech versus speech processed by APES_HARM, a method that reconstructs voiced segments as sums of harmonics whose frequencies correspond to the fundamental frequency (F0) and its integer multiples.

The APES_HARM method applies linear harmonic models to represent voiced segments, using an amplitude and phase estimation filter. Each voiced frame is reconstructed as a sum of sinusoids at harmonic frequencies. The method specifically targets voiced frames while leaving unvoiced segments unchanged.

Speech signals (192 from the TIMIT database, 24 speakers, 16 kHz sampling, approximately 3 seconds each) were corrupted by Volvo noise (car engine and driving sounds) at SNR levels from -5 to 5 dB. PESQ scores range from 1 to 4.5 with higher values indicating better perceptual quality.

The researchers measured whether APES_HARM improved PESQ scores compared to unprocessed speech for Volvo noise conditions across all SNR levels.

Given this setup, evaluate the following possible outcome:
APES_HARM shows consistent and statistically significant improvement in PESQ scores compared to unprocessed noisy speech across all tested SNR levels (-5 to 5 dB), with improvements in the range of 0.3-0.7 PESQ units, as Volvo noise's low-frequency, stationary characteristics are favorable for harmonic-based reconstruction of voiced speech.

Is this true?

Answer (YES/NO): NO